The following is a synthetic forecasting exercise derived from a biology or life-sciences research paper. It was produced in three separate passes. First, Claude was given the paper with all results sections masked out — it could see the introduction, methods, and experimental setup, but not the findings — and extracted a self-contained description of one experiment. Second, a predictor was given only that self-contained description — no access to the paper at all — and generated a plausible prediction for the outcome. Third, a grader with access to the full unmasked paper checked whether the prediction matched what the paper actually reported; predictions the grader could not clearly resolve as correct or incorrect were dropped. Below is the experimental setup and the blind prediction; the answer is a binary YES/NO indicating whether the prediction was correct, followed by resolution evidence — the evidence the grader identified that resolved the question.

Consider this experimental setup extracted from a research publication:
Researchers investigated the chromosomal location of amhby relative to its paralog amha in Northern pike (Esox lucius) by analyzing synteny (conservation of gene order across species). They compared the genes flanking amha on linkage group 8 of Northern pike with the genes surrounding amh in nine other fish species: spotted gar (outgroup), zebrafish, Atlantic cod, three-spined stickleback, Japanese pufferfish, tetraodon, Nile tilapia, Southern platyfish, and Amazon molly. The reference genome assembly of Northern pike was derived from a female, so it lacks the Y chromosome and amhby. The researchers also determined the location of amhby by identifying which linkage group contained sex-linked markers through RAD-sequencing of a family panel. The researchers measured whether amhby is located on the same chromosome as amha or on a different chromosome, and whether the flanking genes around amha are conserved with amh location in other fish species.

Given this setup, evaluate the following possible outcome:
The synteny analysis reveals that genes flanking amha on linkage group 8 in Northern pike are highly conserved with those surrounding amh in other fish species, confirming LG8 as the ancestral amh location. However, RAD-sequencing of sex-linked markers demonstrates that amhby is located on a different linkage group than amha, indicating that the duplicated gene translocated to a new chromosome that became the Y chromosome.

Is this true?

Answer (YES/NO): YES